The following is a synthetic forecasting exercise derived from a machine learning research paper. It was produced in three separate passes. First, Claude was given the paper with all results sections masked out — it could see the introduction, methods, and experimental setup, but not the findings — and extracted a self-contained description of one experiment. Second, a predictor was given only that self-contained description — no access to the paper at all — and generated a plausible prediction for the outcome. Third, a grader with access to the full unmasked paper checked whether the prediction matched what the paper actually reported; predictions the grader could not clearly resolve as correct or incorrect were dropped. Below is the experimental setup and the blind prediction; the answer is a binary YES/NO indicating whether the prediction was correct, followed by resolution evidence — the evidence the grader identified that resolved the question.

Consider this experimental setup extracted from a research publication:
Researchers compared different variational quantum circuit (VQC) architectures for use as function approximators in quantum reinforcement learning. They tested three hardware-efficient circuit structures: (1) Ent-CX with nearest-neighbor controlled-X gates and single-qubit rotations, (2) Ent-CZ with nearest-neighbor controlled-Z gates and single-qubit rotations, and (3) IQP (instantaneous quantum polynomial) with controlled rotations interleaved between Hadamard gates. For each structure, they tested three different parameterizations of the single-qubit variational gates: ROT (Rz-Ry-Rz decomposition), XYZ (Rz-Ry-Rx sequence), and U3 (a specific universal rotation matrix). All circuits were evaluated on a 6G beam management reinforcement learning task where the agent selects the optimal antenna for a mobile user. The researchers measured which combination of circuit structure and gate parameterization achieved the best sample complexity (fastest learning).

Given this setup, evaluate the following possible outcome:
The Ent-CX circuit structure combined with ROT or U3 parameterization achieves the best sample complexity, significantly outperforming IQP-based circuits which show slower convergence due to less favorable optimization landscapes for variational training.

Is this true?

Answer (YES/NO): NO